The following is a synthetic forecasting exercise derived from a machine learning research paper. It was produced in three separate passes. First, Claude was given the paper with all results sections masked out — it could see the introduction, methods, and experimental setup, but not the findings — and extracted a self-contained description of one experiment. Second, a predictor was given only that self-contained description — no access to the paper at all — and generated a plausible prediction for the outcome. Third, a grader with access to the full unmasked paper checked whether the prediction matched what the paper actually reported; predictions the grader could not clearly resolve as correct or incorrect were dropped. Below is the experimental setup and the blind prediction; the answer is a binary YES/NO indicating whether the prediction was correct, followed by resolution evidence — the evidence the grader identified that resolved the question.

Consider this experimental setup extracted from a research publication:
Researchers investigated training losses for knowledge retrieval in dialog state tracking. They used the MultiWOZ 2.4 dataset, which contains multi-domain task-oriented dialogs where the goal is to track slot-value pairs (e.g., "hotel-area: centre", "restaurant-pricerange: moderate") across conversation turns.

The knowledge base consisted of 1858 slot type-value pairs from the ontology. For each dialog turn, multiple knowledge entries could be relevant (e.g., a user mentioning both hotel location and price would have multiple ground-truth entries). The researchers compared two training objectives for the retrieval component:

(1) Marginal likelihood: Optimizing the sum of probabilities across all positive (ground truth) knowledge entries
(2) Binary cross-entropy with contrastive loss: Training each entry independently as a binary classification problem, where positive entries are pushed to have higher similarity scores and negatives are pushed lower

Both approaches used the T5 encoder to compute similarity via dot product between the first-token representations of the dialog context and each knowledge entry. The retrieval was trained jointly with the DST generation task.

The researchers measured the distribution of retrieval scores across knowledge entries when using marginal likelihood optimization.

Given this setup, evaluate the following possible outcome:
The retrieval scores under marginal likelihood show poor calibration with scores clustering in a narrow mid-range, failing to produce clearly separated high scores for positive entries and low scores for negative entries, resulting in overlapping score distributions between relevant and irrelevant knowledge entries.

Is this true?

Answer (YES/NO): NO